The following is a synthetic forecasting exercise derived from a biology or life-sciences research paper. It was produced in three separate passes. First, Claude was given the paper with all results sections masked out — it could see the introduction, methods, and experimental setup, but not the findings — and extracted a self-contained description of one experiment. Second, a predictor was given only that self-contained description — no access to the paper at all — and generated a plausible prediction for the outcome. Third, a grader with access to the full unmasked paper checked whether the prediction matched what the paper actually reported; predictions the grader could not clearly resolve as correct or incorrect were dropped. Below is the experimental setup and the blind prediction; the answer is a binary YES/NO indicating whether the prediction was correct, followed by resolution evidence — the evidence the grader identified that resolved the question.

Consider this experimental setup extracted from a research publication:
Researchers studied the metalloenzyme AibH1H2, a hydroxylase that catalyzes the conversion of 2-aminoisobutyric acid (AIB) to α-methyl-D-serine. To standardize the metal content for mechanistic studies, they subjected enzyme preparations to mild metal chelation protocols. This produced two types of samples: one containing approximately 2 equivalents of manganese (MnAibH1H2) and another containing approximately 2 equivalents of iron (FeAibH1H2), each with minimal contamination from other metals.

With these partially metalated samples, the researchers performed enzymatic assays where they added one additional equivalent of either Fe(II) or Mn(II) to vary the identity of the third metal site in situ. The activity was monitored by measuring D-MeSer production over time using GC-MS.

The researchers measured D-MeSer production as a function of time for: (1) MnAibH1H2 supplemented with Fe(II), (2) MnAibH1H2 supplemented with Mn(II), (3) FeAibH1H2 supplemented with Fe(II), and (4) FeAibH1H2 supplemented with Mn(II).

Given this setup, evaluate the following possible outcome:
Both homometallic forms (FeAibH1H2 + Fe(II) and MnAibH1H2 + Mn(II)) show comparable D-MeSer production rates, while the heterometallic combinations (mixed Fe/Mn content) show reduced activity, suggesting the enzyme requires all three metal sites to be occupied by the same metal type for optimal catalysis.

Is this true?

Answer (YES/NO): NO